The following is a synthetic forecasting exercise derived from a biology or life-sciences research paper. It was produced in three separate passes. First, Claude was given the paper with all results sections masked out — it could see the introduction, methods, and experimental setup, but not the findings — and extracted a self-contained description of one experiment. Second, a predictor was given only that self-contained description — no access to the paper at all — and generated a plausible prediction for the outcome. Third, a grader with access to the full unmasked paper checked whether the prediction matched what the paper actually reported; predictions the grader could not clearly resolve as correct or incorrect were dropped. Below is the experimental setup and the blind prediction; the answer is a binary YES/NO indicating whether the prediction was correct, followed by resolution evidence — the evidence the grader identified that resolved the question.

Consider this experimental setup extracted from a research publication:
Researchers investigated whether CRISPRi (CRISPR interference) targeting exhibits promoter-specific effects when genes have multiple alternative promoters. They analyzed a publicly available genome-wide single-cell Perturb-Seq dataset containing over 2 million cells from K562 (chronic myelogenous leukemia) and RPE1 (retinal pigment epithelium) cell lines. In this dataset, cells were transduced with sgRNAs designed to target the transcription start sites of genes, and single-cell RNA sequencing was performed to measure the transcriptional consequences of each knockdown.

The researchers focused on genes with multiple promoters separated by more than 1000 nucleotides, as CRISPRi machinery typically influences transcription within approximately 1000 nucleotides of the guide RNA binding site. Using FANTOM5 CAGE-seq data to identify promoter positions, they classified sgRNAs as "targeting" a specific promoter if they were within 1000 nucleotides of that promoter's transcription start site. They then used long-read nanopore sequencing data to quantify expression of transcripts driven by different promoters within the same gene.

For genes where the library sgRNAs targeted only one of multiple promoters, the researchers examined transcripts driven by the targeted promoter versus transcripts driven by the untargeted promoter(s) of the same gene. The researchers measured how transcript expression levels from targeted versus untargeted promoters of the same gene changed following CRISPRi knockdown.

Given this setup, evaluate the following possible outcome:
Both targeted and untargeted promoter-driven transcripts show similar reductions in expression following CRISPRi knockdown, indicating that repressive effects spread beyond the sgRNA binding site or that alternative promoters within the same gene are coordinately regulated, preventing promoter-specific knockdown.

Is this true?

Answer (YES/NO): NO